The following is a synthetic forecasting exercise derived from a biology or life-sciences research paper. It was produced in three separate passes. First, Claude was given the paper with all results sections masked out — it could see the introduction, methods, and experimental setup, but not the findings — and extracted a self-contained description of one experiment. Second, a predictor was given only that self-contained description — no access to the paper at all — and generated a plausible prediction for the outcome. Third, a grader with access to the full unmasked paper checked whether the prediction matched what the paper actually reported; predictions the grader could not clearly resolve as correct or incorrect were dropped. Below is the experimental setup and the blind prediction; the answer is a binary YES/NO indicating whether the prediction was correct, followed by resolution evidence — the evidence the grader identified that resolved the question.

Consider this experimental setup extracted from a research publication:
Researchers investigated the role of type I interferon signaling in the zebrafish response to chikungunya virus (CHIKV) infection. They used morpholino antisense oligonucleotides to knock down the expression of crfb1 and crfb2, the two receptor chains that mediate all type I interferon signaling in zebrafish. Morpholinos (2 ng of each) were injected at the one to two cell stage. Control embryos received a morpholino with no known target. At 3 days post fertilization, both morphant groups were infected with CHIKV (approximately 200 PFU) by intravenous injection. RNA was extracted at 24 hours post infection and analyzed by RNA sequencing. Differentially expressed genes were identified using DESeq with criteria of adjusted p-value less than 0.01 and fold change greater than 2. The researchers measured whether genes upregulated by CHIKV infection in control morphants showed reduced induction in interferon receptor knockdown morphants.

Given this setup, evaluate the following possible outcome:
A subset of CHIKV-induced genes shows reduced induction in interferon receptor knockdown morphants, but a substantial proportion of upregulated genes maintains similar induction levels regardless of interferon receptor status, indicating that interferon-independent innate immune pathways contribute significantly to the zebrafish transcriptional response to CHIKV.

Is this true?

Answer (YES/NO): YES